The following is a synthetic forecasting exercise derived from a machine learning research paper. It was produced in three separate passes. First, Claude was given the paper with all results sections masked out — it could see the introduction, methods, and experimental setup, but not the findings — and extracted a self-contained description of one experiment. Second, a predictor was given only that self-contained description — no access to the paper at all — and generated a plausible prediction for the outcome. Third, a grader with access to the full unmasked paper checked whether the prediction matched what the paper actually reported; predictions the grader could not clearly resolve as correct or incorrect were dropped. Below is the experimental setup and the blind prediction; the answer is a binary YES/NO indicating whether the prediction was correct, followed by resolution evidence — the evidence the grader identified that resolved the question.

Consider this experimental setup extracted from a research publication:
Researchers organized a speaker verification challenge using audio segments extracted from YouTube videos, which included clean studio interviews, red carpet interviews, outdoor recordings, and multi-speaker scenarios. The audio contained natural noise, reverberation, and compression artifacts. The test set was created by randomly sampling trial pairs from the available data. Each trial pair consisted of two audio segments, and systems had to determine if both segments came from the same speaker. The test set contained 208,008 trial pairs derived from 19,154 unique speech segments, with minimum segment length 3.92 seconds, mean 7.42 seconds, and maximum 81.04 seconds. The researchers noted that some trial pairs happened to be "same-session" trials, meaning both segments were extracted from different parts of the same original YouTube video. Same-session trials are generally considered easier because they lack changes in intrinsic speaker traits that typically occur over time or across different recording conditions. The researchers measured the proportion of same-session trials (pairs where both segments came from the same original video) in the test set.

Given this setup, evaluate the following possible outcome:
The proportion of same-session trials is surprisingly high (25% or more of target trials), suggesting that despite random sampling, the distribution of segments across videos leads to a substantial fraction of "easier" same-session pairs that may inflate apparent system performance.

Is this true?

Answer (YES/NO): NO